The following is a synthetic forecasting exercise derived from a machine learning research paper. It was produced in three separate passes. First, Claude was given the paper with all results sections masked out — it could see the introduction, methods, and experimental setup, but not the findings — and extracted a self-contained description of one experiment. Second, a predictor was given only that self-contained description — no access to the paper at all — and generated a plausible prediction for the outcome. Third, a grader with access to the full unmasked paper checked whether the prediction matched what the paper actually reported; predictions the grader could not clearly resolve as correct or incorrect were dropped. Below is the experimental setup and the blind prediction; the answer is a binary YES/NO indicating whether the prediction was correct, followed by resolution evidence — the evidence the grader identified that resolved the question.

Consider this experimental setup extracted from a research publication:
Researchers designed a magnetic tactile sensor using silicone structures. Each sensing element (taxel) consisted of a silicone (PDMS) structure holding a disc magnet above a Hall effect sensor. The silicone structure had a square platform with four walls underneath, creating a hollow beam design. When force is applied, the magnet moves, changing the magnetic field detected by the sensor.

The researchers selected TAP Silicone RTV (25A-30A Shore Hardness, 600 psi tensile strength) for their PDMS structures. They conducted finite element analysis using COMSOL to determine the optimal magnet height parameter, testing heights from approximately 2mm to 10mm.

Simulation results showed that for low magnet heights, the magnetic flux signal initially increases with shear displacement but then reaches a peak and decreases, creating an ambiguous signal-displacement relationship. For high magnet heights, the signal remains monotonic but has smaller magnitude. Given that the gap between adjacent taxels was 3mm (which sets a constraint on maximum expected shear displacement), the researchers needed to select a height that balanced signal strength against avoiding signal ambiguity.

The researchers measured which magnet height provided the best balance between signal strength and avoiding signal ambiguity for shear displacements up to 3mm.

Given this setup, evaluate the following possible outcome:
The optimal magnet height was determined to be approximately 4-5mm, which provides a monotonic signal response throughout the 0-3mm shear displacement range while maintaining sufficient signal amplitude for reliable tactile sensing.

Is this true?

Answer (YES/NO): NO